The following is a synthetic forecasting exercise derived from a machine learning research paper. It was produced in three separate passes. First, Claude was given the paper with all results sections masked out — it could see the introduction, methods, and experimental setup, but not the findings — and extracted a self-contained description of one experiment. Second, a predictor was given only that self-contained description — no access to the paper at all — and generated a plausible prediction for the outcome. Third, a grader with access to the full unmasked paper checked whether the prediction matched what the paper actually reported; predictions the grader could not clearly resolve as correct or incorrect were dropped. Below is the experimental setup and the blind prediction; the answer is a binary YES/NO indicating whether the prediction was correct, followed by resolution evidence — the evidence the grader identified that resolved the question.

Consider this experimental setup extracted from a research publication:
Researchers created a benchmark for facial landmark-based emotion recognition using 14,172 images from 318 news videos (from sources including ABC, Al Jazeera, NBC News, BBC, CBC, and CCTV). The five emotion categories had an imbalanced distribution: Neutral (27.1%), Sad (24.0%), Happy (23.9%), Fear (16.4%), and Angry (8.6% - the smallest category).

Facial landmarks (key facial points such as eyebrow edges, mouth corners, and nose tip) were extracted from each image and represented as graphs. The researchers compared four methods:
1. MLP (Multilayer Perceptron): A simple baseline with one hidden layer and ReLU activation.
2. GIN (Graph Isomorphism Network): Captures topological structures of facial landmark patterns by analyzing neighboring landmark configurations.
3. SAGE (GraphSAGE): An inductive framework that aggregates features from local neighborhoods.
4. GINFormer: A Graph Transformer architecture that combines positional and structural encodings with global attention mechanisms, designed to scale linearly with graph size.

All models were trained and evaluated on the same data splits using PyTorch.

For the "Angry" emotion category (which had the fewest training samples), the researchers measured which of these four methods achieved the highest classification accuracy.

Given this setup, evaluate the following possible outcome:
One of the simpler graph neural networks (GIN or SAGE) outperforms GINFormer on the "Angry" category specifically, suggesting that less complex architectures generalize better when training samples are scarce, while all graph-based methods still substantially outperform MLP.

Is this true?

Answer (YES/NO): YES